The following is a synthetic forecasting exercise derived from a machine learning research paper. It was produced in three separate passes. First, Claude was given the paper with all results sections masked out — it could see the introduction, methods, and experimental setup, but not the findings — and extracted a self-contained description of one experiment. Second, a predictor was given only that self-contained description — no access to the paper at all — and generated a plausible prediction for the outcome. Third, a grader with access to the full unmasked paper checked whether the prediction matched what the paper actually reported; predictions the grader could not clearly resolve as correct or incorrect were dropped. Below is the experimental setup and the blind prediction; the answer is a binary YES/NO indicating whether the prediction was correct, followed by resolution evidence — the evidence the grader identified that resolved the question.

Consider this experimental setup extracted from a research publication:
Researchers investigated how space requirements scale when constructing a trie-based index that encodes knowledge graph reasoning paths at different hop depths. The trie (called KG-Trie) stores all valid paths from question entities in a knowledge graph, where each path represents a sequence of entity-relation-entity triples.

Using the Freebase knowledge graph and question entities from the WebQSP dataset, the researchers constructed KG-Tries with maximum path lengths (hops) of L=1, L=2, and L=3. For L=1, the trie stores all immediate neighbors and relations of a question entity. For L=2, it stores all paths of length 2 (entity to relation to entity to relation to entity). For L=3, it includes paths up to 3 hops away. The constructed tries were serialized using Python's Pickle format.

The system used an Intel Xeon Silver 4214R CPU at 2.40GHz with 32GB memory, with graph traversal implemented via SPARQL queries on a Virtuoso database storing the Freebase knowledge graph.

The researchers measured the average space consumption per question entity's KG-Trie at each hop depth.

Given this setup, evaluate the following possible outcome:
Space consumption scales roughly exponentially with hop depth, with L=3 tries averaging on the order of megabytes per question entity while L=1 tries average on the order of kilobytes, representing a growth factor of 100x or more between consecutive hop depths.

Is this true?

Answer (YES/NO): NO